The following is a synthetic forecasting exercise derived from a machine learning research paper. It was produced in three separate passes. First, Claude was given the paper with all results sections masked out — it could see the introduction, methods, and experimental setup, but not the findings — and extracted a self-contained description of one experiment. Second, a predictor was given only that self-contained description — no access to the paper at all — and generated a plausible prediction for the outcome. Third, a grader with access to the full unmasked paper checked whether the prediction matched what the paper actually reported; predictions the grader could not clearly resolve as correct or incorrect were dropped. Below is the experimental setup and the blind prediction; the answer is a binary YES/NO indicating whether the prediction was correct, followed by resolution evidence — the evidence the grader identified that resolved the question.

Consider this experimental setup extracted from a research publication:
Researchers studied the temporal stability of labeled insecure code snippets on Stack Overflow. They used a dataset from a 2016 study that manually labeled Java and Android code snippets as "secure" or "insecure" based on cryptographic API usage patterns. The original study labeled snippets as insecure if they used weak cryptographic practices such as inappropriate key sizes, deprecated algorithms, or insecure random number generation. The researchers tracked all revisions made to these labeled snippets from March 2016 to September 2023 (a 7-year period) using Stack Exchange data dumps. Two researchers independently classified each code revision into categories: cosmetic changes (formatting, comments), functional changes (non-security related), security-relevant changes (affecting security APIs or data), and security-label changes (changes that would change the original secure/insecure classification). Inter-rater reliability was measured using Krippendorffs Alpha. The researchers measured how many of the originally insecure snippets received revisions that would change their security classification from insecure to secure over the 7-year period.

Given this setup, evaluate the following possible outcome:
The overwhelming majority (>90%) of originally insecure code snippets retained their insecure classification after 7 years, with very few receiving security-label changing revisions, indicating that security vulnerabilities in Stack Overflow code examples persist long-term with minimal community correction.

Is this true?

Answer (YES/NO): YES